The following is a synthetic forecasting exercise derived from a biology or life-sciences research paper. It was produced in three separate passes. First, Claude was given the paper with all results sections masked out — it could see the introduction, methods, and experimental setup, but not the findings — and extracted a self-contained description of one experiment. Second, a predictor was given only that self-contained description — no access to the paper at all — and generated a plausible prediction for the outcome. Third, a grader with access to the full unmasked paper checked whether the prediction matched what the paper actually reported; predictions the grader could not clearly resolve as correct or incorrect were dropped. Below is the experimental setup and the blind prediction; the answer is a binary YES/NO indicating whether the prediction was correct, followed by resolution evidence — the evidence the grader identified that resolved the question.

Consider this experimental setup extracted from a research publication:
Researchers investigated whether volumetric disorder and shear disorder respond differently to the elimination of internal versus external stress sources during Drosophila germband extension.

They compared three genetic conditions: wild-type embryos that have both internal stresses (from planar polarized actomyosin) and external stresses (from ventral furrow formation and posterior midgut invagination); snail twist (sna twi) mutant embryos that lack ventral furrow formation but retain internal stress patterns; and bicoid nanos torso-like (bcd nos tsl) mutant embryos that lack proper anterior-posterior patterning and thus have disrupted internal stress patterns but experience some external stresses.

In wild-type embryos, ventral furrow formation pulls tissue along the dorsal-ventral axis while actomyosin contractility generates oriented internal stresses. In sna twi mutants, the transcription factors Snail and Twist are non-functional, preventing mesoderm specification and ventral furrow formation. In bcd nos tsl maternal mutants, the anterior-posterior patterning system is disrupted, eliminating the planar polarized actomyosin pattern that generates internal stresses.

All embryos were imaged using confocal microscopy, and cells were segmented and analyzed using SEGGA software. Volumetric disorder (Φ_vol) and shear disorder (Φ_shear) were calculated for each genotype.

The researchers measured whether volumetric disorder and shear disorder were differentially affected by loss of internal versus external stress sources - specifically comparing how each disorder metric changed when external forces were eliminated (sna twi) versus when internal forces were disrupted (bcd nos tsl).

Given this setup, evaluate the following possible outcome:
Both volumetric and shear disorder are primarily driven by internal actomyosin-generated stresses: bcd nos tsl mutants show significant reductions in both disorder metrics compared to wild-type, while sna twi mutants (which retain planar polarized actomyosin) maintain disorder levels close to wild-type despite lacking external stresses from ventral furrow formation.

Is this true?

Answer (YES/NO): NO